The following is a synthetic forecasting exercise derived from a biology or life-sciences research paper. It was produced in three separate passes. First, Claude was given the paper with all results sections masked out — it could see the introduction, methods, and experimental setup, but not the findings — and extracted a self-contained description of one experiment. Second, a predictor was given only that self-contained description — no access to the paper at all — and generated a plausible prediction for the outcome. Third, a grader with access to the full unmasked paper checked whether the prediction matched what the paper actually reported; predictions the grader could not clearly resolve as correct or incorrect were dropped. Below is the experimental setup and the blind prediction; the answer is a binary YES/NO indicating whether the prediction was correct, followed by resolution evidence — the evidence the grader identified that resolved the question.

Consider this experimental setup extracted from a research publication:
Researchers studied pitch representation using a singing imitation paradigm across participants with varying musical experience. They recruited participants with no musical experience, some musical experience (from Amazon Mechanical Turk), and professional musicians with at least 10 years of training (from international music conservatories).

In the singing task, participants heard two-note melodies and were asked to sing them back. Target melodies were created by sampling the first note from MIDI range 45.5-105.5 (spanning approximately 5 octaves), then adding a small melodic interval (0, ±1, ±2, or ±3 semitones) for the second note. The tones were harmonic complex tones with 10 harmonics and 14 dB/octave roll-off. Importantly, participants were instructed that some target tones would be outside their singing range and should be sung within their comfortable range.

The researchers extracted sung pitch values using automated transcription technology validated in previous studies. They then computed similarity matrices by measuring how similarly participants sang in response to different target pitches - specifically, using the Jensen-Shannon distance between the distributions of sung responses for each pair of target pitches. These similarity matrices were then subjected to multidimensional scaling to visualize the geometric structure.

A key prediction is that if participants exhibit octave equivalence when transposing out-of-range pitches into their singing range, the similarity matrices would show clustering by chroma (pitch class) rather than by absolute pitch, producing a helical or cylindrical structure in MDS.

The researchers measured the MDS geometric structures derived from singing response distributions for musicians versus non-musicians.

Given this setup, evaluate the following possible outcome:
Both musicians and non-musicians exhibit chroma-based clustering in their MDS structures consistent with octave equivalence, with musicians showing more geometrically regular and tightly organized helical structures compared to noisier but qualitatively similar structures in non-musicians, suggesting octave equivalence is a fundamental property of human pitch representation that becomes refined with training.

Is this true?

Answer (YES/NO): NO